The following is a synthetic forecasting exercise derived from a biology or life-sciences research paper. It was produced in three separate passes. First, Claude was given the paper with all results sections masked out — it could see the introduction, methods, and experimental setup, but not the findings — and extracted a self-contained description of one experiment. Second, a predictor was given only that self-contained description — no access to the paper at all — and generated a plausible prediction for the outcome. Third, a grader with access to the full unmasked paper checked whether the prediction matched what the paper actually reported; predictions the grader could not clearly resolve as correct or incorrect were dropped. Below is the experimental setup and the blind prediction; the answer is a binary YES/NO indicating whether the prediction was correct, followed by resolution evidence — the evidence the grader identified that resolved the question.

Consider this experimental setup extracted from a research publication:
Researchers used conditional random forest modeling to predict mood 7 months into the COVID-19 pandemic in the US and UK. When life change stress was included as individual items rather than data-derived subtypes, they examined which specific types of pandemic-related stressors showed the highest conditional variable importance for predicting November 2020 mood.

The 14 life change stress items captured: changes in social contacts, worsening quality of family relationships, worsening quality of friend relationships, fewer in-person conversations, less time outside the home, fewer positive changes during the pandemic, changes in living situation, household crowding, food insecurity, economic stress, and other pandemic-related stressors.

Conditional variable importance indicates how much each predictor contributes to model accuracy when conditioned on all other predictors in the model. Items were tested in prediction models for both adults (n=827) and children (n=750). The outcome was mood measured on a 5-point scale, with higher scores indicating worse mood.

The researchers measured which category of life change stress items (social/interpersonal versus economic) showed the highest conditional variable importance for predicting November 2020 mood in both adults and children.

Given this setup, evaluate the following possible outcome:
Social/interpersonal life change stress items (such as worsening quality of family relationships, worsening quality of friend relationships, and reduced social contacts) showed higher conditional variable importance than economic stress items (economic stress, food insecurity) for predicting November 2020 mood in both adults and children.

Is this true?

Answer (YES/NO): YES